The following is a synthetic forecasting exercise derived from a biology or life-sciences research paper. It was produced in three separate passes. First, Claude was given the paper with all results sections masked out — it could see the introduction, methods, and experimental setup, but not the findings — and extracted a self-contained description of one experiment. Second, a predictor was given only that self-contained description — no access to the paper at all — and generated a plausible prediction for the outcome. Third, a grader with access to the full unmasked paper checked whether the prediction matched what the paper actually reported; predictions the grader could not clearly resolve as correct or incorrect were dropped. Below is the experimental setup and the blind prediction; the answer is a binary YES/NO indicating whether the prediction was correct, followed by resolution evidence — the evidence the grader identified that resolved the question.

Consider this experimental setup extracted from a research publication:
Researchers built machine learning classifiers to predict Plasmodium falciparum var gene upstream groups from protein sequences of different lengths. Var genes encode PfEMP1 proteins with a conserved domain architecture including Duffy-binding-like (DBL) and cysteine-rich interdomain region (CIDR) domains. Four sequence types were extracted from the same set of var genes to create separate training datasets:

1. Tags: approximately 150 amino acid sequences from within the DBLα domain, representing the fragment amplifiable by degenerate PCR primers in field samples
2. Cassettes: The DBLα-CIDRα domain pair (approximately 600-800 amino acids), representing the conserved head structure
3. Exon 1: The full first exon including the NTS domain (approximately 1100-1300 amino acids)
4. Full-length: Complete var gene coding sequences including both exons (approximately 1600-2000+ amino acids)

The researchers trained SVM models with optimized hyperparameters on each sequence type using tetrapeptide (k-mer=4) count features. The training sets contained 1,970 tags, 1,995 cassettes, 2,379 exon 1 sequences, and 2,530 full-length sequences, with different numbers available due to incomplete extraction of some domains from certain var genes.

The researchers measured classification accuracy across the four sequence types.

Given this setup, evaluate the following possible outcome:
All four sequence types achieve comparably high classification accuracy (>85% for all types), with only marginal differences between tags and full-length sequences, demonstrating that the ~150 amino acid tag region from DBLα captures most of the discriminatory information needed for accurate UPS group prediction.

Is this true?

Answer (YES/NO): NO